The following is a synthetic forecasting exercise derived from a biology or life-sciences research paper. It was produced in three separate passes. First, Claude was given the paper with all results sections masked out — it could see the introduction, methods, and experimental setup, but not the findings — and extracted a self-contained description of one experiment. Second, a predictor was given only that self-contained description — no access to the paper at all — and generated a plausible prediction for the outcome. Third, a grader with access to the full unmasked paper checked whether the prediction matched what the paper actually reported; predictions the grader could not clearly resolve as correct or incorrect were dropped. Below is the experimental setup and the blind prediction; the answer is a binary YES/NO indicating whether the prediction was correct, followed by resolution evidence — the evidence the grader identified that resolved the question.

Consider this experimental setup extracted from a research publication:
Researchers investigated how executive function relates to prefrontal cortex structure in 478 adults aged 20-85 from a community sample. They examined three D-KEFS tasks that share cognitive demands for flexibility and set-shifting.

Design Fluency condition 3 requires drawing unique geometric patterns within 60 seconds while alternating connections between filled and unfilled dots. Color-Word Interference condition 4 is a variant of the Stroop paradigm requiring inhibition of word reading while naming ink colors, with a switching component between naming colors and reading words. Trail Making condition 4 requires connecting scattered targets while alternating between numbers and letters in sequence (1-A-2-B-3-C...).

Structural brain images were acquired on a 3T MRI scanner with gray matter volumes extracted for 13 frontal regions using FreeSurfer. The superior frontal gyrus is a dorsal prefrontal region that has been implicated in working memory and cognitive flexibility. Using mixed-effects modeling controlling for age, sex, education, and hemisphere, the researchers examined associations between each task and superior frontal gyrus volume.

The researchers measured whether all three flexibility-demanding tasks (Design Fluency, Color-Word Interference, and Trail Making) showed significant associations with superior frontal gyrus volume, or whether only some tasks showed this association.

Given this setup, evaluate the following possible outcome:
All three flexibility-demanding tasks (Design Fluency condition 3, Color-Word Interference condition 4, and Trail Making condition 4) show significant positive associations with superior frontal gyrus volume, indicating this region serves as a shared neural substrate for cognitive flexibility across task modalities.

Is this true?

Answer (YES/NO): YES